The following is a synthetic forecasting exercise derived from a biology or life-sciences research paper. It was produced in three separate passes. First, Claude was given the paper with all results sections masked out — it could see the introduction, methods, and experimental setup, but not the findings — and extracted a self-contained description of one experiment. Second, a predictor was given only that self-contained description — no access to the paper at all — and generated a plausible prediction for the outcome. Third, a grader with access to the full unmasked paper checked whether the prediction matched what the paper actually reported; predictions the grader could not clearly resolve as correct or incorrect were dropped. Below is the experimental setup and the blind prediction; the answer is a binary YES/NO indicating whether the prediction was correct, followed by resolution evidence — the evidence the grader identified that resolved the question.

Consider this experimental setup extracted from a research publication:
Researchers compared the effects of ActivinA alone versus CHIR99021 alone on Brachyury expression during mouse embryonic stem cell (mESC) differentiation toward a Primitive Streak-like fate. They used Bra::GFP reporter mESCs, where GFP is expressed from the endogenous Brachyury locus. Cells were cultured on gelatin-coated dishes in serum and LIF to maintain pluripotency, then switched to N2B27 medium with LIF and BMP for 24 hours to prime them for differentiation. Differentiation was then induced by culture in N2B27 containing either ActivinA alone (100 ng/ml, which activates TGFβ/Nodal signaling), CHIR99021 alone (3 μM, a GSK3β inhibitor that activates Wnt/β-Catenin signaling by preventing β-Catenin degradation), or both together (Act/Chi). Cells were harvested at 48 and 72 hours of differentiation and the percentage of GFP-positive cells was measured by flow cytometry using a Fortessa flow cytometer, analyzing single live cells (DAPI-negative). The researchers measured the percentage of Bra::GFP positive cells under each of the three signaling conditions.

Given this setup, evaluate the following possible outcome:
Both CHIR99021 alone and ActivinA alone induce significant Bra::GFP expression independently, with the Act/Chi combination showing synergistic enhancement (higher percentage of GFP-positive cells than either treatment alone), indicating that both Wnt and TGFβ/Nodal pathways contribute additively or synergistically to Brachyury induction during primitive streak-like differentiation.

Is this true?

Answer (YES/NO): NO